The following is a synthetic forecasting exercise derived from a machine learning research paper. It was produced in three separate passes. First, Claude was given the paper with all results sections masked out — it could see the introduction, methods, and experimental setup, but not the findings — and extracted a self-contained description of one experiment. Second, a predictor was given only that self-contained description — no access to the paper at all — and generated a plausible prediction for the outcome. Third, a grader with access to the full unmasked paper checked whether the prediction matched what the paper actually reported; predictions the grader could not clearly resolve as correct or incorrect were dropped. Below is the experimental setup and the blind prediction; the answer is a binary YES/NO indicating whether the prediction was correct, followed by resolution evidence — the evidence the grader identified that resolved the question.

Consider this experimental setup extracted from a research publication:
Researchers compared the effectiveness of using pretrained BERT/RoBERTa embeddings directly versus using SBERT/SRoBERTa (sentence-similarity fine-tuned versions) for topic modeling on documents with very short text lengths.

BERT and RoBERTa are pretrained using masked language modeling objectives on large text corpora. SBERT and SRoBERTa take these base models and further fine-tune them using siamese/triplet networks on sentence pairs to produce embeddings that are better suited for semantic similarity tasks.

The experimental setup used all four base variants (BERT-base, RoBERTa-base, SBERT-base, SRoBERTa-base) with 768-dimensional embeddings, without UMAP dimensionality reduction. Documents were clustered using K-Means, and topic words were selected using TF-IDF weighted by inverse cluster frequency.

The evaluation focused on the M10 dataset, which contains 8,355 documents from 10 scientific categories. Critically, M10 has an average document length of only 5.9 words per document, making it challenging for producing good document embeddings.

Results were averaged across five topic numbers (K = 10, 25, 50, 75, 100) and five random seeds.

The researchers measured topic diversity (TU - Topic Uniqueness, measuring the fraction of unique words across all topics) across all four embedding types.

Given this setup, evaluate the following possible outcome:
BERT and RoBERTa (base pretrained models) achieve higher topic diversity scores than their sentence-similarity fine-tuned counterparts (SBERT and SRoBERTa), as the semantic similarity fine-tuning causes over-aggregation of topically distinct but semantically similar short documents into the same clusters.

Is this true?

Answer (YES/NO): NO